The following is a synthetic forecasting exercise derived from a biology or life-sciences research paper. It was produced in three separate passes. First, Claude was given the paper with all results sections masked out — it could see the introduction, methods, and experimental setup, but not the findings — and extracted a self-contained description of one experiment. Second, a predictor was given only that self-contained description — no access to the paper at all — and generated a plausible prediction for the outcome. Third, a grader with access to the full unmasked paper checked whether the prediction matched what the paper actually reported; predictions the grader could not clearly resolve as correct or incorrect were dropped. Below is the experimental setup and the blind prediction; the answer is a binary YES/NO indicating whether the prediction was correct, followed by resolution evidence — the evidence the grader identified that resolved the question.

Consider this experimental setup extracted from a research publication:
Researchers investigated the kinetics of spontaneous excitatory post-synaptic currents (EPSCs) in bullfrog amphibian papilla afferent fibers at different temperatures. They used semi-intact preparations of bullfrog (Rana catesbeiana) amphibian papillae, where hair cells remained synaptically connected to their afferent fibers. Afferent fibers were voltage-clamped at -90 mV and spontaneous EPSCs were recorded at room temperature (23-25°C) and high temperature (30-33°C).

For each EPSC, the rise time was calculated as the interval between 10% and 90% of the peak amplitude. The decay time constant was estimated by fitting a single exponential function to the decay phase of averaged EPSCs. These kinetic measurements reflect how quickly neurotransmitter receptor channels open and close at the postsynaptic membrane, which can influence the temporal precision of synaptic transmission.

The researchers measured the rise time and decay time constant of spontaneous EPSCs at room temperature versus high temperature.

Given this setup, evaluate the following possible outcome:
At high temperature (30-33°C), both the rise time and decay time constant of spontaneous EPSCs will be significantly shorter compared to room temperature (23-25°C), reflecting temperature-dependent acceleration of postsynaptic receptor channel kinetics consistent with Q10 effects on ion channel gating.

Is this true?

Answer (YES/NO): YES